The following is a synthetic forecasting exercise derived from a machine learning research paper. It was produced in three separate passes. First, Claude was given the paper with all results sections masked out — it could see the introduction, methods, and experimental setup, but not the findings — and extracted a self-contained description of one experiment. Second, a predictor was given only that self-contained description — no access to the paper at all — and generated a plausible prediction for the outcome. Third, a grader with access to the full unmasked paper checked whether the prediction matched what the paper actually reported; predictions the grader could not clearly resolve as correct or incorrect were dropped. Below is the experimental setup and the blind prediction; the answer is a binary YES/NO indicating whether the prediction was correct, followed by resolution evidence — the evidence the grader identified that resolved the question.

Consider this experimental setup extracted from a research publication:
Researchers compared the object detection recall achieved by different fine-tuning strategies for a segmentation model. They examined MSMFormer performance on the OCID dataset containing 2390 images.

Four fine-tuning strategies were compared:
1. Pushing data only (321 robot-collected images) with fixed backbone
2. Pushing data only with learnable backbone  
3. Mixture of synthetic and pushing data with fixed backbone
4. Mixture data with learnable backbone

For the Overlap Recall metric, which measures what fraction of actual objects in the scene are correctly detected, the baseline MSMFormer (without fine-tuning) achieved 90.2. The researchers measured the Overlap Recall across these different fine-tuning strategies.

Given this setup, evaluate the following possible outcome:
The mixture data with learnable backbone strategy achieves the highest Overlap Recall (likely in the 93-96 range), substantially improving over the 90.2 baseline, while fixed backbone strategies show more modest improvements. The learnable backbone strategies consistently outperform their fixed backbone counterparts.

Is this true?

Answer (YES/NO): NO